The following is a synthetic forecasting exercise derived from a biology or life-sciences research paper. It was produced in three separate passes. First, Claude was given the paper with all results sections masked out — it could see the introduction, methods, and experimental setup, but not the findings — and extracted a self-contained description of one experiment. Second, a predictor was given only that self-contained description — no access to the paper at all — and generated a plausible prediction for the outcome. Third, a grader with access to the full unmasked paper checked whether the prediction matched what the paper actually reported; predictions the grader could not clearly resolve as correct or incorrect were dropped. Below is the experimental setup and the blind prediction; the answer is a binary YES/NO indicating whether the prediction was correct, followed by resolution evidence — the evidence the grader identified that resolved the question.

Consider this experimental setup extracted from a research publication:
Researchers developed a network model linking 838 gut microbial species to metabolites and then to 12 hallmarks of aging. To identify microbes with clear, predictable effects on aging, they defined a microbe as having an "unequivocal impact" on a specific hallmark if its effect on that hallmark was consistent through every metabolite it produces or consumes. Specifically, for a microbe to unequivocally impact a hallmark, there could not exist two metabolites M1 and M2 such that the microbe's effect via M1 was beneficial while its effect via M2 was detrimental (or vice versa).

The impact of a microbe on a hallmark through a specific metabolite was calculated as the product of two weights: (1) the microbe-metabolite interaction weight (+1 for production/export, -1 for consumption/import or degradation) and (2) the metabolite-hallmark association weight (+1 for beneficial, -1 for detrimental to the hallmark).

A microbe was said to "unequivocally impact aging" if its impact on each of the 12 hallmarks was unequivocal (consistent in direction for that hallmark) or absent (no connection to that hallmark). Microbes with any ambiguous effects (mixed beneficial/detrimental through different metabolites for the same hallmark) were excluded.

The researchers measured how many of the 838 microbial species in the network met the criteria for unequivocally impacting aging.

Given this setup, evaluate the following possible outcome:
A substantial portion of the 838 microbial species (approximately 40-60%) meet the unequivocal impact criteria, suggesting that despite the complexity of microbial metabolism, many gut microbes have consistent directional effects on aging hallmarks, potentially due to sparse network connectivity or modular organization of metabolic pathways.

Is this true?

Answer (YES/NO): NO